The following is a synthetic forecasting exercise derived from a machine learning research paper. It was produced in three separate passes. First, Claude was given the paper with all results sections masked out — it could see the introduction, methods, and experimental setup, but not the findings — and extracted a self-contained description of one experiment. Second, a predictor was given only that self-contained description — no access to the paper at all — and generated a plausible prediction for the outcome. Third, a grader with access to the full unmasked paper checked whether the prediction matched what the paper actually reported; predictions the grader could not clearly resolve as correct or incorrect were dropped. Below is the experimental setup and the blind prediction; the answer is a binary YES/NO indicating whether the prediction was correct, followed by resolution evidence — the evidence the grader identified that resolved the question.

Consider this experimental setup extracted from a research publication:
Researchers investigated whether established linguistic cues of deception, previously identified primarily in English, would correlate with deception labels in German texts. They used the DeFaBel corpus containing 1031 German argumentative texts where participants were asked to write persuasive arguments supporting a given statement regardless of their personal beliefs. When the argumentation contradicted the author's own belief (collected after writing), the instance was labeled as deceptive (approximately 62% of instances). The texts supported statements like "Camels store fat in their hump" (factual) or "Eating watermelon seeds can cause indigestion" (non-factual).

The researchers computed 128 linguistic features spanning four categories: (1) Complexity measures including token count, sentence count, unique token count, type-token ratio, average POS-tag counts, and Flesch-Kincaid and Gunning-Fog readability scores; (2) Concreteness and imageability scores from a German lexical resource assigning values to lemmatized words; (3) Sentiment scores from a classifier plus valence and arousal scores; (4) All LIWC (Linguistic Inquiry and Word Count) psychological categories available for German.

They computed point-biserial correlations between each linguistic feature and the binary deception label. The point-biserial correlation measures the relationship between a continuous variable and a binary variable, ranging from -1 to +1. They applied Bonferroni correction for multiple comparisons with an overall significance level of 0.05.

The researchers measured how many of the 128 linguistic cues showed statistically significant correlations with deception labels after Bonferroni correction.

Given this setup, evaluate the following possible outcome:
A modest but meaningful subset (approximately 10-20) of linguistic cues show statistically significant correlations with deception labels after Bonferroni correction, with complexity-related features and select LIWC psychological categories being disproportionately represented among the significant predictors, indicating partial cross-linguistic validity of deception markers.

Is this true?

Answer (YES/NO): NO